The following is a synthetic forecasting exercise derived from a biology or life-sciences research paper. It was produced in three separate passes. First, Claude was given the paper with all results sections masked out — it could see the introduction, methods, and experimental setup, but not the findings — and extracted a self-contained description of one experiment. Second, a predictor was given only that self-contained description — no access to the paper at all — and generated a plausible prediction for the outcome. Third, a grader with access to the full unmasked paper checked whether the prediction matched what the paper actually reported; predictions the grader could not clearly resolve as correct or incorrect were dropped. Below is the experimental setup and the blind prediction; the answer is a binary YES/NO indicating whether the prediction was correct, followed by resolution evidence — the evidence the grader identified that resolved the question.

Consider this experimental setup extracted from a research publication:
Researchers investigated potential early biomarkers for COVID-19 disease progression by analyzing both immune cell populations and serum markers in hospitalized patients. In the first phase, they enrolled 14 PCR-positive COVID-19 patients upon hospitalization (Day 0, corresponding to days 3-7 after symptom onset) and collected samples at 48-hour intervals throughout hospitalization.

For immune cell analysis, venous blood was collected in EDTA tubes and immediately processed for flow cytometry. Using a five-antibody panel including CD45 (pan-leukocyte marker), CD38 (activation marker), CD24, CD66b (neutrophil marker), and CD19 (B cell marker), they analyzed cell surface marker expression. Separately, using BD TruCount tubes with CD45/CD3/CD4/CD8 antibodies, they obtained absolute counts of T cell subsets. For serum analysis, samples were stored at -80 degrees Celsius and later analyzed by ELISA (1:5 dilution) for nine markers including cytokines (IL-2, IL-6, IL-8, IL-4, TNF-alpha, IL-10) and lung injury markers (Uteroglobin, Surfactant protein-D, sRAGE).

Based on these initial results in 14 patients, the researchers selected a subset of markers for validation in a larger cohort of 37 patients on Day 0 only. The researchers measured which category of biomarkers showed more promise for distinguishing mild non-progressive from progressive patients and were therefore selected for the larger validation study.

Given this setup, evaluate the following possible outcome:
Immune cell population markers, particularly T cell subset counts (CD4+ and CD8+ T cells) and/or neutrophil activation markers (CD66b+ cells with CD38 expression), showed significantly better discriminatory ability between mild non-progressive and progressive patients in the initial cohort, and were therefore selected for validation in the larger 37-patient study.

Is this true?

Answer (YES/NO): NO